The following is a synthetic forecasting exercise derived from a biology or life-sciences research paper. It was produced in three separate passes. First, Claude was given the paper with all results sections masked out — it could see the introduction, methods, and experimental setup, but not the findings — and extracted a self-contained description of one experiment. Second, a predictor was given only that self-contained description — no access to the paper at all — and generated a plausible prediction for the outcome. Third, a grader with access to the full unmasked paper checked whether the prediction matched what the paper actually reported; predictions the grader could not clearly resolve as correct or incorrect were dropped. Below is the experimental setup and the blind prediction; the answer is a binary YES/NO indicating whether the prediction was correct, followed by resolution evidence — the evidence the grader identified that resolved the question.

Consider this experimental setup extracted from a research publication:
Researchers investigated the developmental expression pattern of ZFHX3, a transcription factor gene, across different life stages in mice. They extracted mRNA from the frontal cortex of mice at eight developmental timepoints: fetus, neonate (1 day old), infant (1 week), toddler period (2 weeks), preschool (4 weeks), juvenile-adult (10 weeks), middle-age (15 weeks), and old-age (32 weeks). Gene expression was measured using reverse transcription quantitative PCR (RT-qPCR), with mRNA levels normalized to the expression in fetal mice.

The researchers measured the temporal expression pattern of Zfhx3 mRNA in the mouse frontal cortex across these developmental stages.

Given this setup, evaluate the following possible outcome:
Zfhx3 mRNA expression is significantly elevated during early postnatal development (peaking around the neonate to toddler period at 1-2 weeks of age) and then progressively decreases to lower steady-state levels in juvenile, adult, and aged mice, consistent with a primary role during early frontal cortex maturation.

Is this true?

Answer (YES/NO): NO